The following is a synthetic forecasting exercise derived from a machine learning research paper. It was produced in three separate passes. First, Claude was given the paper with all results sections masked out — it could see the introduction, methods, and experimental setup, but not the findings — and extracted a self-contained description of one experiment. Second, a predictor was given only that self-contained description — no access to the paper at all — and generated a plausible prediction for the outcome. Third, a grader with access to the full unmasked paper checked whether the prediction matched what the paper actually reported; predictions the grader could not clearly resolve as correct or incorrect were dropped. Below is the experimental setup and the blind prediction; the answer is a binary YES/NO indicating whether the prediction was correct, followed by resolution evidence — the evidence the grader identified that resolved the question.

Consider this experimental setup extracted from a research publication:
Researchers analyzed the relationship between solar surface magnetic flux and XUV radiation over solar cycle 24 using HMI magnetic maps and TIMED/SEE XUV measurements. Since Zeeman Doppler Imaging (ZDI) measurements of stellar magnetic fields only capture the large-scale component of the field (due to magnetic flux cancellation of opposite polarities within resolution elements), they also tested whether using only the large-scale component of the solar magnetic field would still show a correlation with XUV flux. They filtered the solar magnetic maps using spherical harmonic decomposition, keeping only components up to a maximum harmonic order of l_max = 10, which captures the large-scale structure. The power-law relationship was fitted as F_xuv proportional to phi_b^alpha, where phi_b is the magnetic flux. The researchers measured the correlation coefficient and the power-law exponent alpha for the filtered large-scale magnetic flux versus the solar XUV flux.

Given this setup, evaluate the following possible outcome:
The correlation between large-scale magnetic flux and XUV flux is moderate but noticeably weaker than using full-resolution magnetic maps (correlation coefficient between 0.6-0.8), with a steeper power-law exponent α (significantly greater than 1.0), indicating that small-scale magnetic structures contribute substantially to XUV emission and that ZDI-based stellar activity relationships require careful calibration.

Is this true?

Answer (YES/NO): NO